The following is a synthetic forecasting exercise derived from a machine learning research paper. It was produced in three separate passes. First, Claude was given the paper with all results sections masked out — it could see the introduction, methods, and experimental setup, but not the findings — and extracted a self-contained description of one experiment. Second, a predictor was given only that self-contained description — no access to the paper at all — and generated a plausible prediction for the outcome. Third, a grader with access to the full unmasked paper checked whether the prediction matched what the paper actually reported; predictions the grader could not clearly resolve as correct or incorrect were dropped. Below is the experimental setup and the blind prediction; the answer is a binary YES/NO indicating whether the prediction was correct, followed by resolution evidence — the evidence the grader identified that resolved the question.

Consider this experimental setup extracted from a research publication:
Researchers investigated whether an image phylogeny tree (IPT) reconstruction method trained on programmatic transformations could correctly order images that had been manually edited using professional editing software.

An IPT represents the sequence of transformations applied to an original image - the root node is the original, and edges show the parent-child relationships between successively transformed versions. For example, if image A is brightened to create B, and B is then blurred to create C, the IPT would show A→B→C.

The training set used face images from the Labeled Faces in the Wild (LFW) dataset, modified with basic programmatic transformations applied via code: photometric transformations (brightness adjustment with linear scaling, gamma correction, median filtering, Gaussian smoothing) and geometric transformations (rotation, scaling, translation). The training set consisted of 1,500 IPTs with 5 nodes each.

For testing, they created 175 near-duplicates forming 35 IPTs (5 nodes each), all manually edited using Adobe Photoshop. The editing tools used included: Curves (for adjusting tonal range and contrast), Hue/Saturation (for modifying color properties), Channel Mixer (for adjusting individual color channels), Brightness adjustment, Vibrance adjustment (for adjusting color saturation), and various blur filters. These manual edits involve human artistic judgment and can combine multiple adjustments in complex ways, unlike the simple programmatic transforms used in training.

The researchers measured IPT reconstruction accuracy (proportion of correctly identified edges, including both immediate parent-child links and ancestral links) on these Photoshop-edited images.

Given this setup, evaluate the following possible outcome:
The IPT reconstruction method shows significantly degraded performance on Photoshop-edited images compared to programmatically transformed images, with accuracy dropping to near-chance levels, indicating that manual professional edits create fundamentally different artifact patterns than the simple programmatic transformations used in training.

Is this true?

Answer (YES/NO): NO